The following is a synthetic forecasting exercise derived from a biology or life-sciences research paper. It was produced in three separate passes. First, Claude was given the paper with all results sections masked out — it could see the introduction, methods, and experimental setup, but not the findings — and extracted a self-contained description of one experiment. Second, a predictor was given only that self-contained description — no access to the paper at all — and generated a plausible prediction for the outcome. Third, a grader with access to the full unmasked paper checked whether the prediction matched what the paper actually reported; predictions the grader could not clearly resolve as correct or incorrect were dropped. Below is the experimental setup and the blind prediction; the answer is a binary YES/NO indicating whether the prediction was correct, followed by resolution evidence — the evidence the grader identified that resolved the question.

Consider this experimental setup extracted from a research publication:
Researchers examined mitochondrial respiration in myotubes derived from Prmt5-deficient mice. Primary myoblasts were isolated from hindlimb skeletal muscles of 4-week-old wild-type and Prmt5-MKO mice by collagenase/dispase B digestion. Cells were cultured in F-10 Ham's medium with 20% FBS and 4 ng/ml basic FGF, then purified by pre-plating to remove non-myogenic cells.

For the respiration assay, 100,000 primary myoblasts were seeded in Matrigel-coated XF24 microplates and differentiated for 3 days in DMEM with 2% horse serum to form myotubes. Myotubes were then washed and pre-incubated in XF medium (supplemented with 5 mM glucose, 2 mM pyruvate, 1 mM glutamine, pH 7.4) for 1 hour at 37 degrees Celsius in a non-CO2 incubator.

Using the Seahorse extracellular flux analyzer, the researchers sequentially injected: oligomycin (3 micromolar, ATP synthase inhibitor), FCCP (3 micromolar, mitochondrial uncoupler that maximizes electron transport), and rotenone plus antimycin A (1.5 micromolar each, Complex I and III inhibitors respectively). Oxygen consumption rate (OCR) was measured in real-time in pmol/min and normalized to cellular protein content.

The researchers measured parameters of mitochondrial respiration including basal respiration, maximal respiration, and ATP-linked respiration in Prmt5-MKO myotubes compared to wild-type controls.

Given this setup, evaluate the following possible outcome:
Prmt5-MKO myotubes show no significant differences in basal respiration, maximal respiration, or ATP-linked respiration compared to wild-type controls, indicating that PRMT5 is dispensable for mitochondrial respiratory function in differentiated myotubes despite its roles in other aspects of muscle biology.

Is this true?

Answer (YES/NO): NO